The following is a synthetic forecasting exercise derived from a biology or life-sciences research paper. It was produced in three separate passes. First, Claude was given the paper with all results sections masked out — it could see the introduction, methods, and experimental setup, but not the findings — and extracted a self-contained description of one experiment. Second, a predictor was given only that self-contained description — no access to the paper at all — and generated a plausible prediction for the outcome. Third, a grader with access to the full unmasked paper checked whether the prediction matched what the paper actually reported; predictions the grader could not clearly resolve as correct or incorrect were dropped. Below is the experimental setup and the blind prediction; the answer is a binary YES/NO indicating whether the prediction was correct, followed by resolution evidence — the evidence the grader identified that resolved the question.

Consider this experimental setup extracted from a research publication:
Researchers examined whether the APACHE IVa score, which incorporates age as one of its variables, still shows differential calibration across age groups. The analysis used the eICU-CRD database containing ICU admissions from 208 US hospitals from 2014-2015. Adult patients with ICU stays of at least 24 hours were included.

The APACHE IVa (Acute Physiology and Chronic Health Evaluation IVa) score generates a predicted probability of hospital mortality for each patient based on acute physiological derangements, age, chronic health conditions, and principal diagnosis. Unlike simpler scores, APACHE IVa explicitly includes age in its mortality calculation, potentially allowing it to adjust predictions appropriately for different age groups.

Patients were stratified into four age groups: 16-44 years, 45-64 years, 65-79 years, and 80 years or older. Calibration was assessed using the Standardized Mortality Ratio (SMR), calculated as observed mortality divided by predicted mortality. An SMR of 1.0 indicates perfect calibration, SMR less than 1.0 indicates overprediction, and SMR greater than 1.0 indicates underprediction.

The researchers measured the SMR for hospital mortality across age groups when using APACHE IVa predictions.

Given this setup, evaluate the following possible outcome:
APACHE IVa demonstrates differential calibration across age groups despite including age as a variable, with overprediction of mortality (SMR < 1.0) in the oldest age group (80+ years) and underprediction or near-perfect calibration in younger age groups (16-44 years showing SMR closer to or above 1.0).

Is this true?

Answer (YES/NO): NO